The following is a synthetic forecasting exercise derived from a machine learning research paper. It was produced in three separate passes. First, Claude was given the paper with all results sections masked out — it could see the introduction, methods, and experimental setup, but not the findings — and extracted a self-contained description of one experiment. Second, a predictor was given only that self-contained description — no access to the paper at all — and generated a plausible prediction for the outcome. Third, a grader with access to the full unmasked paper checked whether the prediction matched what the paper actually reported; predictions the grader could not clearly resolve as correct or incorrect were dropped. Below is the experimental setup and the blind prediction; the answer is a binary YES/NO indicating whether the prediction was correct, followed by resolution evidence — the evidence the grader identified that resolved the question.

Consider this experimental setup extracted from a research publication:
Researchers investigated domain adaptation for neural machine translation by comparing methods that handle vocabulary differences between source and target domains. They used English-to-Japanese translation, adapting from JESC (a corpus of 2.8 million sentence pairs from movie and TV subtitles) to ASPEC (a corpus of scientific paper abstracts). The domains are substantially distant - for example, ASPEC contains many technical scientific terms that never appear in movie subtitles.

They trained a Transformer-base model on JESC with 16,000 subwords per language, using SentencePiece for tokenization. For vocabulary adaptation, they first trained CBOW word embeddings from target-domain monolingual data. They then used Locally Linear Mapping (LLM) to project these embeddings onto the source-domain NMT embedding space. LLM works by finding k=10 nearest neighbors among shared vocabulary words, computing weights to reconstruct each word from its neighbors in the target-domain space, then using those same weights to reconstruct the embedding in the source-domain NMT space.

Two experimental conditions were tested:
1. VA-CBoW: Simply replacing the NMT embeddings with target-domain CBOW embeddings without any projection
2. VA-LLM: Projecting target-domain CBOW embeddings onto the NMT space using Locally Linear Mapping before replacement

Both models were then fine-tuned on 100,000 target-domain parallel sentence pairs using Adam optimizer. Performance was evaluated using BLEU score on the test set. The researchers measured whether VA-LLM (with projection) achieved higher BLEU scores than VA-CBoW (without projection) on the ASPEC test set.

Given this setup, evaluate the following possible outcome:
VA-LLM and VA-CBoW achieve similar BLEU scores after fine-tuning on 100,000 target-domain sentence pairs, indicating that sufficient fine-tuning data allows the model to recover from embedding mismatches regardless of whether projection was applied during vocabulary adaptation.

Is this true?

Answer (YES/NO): NO